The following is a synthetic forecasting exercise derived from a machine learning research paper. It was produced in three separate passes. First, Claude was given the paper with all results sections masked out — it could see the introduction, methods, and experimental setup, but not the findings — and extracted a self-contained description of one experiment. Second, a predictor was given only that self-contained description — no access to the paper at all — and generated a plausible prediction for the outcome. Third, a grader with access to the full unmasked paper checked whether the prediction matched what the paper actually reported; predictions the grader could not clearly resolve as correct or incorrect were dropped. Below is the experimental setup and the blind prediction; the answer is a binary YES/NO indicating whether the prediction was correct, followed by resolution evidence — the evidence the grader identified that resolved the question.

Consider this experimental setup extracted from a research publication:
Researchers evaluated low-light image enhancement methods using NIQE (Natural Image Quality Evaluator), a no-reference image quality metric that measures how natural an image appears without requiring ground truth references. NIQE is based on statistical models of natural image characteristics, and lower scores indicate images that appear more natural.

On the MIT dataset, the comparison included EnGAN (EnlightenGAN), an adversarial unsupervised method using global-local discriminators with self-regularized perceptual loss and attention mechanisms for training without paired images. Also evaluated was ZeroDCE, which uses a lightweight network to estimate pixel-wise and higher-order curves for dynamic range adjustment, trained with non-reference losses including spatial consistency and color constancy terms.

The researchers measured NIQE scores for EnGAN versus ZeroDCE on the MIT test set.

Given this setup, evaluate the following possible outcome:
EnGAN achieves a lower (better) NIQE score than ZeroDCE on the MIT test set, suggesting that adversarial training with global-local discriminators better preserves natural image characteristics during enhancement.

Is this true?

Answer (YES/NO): NO